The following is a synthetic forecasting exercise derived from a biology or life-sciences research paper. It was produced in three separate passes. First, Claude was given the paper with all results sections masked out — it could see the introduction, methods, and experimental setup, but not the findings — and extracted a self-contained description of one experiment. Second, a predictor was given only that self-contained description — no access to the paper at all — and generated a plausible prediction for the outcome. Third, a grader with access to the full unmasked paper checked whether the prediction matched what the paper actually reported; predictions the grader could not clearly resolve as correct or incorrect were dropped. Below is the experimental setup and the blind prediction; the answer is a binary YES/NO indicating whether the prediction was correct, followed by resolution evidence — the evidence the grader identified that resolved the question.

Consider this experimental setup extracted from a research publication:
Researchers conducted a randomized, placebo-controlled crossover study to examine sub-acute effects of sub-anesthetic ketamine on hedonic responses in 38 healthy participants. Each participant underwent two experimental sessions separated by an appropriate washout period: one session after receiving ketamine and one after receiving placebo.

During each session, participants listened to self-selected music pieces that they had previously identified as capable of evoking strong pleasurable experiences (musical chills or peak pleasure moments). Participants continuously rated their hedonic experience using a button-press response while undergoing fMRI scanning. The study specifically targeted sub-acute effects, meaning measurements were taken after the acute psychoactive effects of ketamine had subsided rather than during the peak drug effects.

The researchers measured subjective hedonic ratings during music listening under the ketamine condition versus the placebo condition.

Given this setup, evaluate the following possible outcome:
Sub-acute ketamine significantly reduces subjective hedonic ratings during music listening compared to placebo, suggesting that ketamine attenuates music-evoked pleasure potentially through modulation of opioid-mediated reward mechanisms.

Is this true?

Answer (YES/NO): NO